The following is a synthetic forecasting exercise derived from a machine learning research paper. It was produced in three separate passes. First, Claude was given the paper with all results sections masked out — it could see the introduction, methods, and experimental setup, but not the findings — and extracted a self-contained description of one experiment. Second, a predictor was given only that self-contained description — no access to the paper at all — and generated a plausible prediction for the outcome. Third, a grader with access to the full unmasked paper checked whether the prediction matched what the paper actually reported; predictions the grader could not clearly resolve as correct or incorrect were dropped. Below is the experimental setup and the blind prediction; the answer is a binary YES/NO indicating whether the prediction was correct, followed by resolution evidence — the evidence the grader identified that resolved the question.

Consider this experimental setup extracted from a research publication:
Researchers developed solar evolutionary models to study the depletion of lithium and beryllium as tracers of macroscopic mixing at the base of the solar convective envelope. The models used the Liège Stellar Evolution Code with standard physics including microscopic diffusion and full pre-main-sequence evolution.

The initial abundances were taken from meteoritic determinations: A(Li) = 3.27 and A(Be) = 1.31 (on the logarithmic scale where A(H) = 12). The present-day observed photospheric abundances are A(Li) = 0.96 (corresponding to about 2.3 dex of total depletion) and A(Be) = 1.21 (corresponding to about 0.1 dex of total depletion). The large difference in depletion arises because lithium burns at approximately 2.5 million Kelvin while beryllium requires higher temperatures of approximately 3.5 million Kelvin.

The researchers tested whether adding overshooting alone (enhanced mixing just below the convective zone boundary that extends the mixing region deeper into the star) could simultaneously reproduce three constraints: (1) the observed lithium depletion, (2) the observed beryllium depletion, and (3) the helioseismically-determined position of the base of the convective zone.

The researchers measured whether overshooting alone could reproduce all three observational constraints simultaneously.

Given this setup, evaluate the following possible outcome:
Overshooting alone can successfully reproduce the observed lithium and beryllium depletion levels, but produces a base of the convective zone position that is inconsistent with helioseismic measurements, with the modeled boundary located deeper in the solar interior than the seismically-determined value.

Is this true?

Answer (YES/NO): NO